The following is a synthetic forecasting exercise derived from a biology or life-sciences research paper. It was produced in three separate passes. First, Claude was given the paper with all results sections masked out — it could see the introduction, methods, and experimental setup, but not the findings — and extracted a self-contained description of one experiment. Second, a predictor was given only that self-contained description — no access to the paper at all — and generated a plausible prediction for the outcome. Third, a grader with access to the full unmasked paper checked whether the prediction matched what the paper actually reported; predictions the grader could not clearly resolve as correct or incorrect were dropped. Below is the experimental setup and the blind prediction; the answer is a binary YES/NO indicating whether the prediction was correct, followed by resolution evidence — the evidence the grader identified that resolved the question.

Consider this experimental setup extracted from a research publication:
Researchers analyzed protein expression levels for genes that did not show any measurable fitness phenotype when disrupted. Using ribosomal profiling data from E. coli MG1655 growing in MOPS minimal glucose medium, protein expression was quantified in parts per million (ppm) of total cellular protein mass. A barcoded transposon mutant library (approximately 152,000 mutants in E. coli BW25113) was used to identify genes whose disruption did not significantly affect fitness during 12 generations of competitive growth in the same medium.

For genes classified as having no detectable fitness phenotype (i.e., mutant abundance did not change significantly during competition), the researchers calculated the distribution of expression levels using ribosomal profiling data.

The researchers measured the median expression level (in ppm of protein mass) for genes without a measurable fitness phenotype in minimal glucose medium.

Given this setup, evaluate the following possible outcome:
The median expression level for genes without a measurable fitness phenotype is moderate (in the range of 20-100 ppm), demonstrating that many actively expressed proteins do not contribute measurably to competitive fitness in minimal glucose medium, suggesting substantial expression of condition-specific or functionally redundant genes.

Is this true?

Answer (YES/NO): NO